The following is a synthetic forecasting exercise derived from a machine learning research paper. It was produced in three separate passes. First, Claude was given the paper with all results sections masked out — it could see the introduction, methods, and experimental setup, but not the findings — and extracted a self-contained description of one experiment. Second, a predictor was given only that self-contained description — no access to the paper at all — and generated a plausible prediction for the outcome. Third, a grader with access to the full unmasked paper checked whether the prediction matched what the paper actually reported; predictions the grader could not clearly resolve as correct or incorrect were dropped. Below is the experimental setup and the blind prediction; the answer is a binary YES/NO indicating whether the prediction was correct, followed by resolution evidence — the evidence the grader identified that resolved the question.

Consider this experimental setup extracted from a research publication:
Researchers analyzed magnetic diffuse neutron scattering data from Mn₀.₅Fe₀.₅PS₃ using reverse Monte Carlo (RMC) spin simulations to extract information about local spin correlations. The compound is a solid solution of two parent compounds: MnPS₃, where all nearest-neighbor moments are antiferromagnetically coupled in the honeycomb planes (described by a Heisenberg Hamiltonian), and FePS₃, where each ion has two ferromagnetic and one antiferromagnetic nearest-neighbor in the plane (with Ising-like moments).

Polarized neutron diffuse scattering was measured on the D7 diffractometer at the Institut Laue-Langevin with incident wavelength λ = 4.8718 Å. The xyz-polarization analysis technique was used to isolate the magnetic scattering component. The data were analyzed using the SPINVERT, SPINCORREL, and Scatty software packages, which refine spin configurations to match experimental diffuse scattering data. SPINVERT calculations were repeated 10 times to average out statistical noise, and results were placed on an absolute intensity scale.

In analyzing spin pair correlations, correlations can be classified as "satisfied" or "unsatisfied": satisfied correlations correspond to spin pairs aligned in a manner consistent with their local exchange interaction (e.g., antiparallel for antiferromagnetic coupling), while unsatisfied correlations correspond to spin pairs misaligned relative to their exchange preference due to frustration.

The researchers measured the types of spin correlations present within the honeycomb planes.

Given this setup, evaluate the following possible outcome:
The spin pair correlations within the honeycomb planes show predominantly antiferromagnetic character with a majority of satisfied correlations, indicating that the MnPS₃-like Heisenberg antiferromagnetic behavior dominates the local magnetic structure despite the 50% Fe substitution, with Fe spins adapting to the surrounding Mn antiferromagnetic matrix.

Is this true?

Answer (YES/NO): NO